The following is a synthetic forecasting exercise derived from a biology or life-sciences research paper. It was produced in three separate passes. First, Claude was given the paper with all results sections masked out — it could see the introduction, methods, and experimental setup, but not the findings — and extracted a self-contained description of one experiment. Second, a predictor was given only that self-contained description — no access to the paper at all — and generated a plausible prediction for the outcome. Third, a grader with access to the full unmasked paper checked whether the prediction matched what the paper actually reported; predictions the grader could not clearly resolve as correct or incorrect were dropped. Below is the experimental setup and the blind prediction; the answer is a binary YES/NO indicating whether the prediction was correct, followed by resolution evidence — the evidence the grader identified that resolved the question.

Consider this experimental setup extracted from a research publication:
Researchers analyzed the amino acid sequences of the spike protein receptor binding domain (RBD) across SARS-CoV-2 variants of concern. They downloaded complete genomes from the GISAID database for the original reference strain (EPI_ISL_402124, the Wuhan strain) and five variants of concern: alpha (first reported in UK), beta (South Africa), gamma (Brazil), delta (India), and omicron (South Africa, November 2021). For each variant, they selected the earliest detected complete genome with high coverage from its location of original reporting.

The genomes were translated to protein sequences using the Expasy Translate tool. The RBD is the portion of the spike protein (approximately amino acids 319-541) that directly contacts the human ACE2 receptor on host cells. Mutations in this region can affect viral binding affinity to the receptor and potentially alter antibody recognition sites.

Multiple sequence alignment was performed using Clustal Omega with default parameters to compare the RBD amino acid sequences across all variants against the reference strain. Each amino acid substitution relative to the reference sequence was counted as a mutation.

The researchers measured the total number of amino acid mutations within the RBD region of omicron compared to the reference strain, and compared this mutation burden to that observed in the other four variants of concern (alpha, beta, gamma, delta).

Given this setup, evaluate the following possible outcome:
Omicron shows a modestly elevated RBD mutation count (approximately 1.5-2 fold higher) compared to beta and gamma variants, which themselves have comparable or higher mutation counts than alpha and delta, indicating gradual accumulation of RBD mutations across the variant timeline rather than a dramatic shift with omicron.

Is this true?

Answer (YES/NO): NO